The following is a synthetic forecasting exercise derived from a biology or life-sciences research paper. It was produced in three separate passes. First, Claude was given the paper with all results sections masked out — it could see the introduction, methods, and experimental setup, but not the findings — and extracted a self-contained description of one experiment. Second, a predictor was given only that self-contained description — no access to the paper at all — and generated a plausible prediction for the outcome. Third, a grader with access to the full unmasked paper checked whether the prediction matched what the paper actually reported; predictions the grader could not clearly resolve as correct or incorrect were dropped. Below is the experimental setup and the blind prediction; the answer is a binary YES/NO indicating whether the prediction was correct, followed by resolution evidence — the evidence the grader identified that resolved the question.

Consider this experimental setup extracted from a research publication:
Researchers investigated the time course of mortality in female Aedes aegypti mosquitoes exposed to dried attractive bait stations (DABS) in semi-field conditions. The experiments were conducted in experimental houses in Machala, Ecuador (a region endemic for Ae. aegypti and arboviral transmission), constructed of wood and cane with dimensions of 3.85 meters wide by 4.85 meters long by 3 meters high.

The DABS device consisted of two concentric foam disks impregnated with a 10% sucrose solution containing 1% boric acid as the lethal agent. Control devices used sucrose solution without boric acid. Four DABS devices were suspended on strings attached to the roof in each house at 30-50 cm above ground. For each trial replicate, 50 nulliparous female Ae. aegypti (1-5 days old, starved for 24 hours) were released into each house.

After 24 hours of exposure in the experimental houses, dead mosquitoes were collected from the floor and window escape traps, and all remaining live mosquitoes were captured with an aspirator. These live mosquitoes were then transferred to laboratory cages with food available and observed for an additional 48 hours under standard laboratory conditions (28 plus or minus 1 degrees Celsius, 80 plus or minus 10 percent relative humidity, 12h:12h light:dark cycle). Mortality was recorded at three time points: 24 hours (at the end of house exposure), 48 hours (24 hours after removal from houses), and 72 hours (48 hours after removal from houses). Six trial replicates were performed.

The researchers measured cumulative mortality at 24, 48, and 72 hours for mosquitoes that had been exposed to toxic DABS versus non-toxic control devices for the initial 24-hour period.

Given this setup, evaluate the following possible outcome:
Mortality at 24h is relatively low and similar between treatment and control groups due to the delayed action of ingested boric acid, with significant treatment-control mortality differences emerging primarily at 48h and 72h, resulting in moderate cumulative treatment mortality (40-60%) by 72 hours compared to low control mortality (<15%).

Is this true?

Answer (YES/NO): NO